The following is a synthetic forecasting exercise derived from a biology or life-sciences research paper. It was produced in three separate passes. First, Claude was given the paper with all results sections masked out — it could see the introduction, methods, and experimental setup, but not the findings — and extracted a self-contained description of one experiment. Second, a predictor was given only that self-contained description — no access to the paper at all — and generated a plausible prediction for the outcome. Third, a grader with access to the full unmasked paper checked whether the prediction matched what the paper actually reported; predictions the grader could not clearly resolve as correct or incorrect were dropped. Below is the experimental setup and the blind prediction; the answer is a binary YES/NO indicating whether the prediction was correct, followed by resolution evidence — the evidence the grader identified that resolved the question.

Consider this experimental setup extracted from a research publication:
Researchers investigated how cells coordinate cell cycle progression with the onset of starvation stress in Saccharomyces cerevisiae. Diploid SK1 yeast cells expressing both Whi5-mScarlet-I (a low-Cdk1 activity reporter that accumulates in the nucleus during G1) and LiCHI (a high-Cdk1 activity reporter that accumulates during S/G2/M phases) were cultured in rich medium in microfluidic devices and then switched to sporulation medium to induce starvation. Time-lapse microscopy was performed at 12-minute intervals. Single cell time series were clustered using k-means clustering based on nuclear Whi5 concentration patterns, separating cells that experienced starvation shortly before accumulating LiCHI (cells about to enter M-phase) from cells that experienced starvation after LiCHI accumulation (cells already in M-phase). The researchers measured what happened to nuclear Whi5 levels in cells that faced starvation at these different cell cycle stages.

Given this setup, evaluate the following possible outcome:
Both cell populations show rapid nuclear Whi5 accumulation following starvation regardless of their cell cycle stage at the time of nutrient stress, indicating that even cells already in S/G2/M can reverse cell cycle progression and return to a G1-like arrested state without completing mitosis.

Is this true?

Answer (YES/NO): NO